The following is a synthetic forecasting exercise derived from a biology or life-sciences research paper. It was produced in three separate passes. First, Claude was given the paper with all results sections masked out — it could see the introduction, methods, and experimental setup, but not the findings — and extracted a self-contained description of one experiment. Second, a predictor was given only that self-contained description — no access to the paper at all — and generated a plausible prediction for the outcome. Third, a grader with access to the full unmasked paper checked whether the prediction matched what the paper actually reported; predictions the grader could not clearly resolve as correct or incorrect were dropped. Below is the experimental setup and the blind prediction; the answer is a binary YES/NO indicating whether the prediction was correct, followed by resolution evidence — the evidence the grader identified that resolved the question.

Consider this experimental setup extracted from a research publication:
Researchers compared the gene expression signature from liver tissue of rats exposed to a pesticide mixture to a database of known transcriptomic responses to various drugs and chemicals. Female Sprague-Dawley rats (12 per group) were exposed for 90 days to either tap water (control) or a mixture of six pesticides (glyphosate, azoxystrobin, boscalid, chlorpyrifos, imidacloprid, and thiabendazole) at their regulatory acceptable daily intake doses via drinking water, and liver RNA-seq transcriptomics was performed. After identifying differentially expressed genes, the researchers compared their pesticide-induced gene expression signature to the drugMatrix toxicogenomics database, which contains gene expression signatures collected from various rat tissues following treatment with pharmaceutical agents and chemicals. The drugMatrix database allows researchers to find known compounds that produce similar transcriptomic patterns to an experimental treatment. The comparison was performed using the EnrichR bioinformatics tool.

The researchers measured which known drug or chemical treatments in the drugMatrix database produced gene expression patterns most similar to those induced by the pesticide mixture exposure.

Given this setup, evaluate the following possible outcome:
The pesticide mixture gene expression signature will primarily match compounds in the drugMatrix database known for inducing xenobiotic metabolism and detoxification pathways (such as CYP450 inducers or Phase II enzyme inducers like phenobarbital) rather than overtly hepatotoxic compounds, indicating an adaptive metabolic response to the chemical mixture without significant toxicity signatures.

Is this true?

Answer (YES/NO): NO